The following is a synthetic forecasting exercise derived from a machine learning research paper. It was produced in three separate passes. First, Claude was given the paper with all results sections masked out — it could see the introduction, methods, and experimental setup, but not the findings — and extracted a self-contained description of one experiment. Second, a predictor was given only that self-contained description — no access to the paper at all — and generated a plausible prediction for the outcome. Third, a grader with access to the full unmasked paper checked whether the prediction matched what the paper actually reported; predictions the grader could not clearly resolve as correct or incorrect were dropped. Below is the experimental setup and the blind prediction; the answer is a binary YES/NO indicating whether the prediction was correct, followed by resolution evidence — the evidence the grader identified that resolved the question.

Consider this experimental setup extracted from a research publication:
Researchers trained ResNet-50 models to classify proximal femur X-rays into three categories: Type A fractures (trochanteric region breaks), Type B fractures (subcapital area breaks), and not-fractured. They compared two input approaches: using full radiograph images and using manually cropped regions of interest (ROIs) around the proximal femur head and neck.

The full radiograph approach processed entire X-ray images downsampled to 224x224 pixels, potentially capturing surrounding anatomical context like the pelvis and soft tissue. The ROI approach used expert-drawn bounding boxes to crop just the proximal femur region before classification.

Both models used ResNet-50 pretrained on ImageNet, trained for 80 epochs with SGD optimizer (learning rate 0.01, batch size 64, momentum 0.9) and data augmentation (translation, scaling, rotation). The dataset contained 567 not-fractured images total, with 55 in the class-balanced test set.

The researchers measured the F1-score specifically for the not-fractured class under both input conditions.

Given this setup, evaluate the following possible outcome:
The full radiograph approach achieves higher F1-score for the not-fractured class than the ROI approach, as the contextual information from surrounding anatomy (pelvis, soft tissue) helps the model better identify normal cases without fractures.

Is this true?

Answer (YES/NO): YES